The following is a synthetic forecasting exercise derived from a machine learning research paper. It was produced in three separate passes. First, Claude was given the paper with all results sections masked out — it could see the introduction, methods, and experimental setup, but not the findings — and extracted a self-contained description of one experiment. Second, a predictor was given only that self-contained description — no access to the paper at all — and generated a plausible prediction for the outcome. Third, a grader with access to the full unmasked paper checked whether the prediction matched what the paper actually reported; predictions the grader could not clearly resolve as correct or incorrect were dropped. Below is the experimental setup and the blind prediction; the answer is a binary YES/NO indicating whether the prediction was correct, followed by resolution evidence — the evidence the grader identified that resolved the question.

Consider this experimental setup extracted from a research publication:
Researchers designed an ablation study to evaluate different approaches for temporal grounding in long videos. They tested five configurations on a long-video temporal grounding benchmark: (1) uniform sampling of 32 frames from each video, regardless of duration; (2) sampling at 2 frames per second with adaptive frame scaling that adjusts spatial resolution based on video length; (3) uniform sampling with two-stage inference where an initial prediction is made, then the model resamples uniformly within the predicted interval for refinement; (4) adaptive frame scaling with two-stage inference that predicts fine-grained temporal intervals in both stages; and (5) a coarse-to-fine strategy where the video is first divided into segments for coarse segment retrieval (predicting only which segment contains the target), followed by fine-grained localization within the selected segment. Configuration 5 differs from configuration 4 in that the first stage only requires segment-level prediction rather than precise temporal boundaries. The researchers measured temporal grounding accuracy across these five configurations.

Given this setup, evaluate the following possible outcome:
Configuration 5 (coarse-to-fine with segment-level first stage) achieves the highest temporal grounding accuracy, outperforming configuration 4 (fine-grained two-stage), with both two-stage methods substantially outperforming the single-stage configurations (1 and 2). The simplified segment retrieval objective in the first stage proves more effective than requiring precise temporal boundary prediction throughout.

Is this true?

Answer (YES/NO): YES